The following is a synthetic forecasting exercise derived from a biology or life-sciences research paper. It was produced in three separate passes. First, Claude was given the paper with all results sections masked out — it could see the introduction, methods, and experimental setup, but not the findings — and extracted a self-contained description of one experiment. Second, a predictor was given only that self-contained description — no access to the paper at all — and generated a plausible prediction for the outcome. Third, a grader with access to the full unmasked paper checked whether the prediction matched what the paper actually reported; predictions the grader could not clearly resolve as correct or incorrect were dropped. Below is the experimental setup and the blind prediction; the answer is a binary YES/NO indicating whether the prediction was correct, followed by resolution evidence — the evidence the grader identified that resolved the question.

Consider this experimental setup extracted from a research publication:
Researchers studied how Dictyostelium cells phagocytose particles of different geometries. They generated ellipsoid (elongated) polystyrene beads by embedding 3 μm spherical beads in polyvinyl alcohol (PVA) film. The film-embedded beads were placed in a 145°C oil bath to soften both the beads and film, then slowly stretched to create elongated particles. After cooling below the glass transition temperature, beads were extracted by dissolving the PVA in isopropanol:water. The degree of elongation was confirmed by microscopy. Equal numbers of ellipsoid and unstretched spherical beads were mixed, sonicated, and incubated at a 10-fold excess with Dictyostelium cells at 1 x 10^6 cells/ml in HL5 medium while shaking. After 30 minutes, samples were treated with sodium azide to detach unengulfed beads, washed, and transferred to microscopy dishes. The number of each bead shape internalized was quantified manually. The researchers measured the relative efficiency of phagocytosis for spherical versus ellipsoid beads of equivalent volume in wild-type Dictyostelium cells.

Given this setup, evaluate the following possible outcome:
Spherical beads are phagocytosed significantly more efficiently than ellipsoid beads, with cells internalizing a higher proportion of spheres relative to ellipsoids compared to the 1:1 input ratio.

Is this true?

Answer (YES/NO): YES